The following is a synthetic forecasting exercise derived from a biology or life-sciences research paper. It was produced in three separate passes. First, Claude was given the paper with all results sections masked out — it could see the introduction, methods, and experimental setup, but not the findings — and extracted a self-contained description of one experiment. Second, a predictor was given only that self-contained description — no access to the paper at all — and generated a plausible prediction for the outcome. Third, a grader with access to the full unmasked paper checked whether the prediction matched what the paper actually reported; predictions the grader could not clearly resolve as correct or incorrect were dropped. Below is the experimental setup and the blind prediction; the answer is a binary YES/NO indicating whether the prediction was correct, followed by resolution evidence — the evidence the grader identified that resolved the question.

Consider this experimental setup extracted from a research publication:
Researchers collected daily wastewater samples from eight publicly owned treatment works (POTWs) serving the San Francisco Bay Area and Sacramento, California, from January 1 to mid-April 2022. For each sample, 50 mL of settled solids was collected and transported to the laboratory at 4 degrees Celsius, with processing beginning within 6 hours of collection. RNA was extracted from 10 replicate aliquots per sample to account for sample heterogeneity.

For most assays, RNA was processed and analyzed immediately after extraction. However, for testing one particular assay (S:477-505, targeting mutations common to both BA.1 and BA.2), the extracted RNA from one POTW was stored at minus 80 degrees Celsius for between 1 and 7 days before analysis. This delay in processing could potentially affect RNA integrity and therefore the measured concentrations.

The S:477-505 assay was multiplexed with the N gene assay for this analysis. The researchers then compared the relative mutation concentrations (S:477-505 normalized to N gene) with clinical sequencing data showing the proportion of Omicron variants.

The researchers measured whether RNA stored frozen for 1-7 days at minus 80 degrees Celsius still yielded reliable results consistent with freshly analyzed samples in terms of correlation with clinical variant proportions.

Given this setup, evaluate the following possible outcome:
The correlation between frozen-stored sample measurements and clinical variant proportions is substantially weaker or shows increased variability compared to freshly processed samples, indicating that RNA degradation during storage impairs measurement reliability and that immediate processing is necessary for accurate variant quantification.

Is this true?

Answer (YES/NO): NO